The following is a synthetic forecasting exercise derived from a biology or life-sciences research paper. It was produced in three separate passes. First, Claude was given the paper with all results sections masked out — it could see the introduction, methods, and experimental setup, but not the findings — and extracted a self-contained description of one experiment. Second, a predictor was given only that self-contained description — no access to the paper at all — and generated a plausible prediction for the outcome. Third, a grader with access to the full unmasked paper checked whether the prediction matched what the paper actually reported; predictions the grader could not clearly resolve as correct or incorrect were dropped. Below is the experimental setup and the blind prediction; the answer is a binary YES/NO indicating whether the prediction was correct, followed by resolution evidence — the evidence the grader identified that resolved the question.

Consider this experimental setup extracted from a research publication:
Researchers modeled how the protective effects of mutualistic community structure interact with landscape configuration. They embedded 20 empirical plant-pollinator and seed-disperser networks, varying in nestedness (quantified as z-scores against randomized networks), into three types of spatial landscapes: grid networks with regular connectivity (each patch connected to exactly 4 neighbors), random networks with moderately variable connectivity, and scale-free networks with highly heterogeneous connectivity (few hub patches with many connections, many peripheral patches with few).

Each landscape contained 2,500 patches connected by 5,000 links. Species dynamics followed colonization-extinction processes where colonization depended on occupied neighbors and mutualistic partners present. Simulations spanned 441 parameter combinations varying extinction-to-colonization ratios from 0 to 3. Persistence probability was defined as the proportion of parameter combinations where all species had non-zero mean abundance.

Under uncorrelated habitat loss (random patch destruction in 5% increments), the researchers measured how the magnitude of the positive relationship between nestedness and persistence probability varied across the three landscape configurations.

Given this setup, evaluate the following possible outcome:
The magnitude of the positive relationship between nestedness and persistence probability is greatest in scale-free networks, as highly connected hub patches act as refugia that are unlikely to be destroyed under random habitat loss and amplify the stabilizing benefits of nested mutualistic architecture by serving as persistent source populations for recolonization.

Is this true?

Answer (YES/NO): NO